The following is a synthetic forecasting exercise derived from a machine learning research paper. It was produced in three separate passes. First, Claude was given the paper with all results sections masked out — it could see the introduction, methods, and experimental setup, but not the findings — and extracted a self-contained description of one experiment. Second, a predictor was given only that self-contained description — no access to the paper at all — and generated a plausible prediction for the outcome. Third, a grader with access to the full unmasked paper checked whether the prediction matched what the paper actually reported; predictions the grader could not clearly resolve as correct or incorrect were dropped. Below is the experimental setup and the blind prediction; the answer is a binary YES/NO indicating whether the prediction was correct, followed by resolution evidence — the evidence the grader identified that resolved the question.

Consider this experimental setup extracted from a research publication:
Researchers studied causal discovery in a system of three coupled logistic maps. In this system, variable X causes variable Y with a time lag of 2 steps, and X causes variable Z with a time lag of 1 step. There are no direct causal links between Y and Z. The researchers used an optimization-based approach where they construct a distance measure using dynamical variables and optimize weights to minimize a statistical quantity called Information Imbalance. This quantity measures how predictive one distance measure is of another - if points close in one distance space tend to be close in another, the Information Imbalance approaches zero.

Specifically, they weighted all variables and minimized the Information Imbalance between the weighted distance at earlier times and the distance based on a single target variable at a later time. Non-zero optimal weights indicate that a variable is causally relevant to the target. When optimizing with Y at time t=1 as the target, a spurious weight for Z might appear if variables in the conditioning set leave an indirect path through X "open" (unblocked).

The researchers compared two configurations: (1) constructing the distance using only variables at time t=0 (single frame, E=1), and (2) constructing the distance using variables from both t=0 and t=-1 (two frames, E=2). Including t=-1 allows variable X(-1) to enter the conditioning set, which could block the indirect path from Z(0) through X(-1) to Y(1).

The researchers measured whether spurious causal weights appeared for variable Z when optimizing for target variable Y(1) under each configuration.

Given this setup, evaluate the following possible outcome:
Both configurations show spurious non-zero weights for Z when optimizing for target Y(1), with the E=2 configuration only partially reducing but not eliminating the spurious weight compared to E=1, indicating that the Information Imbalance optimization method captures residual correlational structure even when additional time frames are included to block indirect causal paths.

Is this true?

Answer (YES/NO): NO